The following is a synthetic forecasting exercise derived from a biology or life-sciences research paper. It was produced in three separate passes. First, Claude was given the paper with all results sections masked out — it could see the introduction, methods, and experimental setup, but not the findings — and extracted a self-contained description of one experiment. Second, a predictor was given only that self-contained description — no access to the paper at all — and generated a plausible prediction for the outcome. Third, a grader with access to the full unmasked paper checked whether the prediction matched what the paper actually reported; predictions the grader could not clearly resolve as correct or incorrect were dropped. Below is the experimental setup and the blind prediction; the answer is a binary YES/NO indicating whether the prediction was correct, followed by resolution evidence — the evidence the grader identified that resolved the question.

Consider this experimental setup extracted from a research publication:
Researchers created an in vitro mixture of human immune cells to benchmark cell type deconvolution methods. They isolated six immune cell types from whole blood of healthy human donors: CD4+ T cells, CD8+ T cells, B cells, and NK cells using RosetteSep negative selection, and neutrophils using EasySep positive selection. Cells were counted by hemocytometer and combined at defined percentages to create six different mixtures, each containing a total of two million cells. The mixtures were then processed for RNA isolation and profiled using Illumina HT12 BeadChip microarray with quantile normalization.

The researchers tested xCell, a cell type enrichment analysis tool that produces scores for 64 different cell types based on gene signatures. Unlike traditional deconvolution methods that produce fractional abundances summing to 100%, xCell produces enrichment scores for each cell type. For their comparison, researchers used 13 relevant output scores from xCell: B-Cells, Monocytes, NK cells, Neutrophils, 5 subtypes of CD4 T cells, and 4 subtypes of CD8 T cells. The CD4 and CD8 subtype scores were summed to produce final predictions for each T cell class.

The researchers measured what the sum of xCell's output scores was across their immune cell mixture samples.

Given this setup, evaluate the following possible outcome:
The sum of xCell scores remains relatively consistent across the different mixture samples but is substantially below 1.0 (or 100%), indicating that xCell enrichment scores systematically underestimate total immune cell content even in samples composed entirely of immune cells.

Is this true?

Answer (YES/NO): NO